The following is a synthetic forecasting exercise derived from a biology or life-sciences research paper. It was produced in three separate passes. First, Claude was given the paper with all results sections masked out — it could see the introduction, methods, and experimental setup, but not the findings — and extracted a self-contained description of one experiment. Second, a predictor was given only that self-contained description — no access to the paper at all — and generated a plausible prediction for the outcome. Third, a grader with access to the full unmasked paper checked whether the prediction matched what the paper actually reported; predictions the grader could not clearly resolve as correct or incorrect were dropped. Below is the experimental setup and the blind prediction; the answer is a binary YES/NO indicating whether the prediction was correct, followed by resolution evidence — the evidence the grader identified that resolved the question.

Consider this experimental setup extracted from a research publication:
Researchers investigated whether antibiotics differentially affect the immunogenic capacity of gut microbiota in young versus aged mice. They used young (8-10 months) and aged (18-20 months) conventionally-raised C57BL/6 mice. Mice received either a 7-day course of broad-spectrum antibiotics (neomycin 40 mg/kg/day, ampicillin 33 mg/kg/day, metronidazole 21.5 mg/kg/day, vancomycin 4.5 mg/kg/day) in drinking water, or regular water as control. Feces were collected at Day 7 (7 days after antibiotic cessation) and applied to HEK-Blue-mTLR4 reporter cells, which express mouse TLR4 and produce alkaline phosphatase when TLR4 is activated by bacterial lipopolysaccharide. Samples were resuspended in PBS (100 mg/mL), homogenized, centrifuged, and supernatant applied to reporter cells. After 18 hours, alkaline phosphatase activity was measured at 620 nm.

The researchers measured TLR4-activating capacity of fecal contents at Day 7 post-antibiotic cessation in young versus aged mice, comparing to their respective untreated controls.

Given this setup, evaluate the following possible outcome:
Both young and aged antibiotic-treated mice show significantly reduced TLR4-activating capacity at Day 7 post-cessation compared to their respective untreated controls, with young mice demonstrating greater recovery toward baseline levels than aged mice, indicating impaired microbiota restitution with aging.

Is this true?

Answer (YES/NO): NO